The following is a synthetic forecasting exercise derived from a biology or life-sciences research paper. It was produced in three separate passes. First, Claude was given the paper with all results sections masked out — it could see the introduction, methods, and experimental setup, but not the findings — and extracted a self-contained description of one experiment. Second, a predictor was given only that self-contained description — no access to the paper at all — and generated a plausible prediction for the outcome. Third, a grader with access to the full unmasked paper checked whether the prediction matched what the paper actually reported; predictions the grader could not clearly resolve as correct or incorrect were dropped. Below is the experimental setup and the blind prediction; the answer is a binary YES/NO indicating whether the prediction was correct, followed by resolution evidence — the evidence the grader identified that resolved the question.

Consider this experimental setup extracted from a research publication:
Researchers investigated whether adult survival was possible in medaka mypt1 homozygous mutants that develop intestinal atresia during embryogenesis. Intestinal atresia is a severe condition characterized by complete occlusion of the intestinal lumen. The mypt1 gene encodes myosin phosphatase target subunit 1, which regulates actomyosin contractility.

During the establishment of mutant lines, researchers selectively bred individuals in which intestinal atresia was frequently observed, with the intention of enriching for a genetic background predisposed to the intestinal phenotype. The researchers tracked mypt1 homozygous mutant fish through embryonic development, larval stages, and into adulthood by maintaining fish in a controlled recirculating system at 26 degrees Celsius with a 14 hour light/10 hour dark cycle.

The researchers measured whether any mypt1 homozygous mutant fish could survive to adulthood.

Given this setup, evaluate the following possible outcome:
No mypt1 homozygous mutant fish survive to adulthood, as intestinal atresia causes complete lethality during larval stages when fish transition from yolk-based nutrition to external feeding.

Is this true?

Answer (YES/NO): NO